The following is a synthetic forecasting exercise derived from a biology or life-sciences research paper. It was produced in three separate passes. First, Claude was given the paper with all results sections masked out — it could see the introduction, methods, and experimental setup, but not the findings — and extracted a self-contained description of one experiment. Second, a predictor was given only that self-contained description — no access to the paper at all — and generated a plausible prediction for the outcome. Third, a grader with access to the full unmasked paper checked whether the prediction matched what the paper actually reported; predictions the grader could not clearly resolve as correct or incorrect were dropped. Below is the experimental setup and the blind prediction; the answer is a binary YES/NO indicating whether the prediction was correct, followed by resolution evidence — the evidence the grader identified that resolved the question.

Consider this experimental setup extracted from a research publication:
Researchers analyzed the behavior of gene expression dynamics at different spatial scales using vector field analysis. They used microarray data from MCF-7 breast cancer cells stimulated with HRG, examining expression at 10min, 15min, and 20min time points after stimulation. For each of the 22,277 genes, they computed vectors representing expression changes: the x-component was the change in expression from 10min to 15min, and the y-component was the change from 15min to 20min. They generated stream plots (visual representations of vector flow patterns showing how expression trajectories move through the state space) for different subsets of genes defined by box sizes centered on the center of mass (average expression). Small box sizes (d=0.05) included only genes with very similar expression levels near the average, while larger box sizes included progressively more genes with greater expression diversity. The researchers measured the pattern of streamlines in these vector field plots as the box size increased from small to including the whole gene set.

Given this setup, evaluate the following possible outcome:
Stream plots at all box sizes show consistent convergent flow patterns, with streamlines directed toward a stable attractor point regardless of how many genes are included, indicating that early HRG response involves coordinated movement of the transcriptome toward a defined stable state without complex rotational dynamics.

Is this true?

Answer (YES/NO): NO